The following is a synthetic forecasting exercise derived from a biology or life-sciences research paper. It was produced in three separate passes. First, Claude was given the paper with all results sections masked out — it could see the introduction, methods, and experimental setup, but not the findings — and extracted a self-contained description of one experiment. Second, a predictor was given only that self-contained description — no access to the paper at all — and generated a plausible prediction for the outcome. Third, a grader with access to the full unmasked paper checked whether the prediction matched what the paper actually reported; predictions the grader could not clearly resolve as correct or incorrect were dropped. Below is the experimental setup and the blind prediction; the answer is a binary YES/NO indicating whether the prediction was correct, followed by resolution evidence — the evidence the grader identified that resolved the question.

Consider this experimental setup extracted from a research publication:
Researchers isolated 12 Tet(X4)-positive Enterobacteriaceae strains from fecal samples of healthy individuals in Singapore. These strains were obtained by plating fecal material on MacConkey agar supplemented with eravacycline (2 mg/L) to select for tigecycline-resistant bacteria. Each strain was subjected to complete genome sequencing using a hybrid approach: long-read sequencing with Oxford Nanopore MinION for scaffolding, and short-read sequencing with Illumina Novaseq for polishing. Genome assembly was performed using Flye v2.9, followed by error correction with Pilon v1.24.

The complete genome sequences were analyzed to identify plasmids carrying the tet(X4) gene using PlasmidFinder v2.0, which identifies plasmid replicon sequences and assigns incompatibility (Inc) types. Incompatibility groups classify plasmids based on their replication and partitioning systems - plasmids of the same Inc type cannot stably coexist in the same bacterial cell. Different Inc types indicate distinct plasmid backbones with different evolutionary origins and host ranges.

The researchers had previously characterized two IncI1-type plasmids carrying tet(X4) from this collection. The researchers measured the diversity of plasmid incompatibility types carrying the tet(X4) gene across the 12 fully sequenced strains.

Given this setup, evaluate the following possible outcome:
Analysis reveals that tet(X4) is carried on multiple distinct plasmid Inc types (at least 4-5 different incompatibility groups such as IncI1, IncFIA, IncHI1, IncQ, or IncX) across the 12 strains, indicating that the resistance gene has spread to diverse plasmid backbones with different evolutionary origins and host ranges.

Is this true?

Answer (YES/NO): YES